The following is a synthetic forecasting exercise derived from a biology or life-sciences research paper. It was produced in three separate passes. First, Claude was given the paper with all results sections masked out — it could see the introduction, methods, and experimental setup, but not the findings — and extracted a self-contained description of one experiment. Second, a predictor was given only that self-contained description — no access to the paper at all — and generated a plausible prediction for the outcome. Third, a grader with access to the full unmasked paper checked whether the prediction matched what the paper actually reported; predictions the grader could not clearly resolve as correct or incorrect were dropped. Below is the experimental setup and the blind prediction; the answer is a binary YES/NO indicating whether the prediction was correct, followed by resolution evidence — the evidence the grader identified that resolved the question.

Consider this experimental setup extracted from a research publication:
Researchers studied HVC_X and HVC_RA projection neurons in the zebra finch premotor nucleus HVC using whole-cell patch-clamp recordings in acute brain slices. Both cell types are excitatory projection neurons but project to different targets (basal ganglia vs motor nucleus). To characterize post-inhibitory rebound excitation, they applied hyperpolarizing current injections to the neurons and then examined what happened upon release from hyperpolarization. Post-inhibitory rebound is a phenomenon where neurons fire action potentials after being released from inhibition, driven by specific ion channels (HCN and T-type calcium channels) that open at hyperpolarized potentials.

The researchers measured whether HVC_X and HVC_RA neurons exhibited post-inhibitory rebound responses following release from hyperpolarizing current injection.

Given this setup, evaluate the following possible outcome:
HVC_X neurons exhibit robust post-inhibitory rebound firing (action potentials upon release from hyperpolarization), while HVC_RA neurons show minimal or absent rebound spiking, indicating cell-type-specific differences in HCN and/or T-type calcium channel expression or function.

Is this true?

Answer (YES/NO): YES